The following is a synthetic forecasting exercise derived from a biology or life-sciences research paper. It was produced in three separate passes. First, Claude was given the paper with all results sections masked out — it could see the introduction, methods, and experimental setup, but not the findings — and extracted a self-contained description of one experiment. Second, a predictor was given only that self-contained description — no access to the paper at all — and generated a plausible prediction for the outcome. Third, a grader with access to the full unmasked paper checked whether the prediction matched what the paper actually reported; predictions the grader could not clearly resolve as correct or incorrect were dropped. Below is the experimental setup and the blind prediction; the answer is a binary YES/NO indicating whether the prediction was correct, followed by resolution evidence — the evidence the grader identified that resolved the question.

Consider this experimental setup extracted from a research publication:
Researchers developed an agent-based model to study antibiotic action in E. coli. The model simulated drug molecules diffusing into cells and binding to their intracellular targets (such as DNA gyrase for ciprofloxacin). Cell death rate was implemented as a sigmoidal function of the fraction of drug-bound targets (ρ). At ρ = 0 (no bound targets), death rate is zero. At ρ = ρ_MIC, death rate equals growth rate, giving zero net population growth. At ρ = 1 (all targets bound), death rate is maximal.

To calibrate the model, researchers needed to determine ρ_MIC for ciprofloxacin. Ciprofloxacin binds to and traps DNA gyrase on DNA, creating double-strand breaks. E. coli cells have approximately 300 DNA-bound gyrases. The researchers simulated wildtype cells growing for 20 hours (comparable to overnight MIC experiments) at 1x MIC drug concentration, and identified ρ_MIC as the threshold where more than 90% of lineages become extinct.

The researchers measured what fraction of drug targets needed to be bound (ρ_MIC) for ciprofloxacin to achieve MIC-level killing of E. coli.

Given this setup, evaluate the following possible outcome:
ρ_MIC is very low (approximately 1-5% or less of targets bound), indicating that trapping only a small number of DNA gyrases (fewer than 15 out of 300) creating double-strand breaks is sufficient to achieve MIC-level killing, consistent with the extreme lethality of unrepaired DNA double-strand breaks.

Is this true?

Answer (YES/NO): NO